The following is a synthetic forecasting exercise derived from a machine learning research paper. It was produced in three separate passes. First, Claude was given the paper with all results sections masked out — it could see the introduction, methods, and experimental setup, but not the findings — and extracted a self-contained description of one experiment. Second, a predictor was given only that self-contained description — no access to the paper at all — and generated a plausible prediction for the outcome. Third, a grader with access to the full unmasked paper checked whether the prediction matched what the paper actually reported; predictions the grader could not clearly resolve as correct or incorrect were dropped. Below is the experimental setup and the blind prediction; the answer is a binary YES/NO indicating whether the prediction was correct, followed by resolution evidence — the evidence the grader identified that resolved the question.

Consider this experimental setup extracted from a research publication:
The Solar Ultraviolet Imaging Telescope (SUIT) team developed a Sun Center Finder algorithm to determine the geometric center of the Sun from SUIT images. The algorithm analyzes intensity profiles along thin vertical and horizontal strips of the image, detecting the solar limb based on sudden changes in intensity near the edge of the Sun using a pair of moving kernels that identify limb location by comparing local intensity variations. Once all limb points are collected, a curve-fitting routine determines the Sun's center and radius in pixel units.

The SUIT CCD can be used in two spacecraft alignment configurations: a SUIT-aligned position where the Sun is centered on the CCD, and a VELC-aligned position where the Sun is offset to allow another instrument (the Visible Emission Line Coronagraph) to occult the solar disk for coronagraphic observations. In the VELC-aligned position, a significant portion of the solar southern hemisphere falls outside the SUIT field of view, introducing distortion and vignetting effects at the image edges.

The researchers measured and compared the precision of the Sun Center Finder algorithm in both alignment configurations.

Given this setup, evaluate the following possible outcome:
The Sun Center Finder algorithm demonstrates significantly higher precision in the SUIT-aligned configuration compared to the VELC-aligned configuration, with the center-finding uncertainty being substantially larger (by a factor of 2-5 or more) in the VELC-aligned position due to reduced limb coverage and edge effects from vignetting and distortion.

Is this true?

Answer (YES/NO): YES